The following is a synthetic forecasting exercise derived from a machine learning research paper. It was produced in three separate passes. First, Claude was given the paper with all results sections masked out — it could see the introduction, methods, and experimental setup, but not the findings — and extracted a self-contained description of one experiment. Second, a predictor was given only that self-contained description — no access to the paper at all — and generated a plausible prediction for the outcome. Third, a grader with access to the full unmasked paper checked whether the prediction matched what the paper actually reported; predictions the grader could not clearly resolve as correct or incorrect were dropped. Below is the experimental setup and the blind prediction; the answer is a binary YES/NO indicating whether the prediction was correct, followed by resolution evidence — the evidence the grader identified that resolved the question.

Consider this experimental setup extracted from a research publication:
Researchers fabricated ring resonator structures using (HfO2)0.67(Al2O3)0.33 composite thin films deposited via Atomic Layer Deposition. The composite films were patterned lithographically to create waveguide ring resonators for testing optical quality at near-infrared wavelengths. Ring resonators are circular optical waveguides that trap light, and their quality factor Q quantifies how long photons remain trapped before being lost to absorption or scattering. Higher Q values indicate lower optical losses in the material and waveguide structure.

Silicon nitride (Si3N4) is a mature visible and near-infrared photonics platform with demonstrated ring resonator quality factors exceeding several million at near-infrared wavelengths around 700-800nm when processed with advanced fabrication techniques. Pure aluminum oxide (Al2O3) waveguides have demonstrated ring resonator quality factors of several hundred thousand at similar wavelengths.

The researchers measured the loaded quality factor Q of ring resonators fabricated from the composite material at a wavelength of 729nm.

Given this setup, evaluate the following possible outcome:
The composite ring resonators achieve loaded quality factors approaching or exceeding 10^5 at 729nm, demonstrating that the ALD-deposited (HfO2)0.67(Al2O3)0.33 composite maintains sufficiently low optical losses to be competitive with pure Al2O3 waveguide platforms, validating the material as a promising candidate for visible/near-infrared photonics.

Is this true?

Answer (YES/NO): YES